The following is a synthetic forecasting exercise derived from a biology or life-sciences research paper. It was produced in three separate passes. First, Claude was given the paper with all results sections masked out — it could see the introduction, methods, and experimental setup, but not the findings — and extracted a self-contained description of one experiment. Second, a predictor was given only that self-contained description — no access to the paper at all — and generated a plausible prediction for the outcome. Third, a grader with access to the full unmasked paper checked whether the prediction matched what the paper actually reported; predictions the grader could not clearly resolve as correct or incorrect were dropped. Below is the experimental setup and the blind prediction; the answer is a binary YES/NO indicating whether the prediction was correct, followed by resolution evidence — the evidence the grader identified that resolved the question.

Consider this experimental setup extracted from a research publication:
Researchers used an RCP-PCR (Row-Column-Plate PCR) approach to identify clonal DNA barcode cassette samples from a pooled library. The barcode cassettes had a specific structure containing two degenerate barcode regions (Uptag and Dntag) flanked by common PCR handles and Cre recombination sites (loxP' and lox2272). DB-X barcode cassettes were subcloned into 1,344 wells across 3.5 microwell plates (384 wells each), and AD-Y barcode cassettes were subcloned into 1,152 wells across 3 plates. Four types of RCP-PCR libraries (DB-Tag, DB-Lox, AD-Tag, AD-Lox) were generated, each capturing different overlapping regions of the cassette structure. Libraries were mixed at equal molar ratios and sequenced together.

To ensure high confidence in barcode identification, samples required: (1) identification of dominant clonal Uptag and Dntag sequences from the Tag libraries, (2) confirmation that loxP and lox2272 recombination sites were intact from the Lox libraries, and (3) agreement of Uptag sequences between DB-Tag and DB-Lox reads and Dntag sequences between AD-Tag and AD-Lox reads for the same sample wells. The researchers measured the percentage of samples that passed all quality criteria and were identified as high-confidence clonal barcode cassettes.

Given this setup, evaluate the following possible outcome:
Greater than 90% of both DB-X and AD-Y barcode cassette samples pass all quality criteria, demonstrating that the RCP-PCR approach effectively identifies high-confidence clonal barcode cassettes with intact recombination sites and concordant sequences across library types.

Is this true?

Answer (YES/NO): NO